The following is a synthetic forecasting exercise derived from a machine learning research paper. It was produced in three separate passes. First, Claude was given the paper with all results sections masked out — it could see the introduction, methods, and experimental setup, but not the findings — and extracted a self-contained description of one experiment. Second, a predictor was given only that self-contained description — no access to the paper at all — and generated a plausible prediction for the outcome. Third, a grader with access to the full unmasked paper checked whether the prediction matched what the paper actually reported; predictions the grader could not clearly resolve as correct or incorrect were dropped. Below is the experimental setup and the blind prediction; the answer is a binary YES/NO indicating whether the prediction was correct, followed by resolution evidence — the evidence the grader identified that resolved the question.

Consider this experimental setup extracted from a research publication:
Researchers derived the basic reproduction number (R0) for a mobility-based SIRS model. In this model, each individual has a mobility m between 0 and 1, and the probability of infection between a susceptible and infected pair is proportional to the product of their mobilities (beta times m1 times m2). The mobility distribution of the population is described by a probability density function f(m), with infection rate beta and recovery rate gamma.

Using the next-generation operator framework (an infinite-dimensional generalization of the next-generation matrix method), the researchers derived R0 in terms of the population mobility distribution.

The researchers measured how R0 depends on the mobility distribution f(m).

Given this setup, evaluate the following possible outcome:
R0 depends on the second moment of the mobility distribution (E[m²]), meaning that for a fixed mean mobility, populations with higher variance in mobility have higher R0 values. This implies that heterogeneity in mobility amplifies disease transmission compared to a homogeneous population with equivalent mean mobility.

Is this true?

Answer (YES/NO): YES